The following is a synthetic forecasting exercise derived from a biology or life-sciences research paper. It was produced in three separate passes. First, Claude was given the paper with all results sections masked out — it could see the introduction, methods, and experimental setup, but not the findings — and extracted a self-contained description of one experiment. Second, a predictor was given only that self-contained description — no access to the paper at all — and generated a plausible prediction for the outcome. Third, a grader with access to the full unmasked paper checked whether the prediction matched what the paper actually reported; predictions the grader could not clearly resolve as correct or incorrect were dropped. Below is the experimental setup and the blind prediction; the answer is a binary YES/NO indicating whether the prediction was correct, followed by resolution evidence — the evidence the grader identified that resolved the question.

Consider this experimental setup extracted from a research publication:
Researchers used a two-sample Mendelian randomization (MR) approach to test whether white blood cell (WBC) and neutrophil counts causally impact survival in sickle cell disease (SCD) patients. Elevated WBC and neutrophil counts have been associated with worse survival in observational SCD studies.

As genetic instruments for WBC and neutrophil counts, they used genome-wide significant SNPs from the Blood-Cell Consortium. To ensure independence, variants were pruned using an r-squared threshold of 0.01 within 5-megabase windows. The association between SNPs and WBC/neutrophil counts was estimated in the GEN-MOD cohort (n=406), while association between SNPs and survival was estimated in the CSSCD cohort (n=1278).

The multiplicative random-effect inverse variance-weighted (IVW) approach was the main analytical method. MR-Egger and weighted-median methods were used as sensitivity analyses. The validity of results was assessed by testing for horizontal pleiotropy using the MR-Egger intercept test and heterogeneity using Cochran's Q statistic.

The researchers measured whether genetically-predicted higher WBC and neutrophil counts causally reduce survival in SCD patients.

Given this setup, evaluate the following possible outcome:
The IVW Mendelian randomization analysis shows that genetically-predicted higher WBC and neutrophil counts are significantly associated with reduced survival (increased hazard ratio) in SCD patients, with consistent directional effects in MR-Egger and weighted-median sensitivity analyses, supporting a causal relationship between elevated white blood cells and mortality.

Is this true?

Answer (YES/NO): NO